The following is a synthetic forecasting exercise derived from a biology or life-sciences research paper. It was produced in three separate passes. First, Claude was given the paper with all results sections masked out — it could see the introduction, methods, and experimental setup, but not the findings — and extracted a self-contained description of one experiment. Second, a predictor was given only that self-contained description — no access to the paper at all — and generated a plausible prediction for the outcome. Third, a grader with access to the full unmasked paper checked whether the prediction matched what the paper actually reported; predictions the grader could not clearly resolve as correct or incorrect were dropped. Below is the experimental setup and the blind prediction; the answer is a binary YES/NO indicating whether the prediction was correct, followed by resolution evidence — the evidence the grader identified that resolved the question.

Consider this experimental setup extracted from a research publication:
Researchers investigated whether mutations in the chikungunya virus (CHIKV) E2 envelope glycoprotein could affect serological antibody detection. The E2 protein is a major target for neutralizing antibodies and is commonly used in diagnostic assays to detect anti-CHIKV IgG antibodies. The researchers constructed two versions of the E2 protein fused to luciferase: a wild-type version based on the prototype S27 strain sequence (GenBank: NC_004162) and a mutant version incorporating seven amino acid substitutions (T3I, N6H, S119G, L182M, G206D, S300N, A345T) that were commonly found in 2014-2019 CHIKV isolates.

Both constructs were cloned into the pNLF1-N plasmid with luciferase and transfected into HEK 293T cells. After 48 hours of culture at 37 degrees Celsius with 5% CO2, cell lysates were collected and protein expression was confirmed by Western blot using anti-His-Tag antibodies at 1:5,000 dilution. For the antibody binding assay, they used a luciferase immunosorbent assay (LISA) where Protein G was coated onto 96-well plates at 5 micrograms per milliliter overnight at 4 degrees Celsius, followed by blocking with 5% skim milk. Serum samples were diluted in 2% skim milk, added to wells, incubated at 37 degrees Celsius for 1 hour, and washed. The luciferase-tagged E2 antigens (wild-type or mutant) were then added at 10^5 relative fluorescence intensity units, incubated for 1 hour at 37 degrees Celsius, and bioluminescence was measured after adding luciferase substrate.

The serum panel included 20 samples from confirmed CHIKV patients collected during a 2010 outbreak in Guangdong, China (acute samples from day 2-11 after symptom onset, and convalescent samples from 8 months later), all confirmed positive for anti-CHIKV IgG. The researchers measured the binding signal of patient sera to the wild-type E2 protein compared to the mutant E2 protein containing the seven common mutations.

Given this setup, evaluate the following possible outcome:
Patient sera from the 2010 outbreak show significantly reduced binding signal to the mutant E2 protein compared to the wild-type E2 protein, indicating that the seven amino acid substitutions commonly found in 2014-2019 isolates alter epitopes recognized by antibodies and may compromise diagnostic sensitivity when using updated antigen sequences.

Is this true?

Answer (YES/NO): NO